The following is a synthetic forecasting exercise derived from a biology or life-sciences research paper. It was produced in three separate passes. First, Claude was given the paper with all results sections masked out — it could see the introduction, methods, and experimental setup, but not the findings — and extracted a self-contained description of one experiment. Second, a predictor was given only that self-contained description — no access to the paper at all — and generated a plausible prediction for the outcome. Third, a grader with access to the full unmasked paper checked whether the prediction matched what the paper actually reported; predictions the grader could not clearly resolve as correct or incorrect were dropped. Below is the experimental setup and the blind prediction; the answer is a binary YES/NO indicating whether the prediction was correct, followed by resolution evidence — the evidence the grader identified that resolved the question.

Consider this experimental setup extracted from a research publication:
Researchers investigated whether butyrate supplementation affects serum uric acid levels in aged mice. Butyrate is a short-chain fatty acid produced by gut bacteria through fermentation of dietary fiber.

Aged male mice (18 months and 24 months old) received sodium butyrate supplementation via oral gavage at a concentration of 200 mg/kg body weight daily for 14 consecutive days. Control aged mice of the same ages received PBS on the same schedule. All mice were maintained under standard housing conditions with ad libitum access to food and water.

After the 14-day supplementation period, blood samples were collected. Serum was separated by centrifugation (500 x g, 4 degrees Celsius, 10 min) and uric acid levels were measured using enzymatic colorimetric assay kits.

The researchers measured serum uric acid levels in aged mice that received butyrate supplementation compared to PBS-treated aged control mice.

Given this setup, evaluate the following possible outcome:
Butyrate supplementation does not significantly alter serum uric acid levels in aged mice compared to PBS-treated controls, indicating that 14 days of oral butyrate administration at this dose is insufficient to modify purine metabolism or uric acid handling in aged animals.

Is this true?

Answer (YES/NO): NO